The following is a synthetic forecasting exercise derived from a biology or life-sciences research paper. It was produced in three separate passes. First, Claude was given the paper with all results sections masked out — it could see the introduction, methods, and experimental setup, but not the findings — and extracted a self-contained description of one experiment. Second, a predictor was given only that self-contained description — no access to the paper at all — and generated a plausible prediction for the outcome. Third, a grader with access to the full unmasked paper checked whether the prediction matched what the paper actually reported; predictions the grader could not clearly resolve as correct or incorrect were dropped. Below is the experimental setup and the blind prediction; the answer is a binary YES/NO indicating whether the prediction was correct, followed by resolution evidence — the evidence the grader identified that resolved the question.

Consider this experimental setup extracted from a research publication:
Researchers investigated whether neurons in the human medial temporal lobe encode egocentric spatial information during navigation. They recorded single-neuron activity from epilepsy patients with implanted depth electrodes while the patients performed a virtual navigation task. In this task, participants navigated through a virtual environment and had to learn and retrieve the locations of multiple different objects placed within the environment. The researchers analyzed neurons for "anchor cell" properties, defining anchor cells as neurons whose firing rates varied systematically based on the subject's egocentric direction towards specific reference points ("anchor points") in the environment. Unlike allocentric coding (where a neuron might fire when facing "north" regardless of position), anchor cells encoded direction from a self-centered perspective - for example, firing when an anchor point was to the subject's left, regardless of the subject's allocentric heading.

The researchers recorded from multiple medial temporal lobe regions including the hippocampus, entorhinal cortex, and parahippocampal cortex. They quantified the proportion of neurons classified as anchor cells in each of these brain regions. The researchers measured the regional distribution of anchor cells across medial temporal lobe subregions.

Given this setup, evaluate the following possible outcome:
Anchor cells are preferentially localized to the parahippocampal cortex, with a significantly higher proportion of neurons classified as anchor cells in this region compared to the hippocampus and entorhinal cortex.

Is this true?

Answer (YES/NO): YES